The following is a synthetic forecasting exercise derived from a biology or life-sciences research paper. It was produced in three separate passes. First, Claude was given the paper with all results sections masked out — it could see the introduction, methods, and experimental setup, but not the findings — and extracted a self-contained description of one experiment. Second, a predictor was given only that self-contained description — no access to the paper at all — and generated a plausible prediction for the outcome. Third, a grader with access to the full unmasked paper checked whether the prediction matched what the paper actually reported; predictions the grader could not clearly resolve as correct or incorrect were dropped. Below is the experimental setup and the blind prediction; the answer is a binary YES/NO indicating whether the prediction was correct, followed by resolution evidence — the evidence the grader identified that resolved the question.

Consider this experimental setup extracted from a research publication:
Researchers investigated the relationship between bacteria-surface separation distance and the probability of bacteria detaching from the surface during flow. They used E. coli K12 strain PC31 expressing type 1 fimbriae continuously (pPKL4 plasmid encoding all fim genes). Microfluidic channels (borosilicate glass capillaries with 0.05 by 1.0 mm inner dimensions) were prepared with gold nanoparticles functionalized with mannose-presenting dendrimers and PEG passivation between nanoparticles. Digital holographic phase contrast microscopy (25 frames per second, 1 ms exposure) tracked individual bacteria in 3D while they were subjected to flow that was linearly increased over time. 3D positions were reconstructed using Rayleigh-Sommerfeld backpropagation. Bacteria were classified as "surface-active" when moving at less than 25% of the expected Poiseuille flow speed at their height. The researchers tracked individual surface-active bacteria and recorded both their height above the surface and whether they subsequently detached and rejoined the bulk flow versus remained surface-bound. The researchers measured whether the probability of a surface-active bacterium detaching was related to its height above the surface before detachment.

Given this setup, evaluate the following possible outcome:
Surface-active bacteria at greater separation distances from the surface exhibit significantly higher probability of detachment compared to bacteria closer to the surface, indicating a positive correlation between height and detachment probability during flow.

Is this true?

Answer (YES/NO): YES